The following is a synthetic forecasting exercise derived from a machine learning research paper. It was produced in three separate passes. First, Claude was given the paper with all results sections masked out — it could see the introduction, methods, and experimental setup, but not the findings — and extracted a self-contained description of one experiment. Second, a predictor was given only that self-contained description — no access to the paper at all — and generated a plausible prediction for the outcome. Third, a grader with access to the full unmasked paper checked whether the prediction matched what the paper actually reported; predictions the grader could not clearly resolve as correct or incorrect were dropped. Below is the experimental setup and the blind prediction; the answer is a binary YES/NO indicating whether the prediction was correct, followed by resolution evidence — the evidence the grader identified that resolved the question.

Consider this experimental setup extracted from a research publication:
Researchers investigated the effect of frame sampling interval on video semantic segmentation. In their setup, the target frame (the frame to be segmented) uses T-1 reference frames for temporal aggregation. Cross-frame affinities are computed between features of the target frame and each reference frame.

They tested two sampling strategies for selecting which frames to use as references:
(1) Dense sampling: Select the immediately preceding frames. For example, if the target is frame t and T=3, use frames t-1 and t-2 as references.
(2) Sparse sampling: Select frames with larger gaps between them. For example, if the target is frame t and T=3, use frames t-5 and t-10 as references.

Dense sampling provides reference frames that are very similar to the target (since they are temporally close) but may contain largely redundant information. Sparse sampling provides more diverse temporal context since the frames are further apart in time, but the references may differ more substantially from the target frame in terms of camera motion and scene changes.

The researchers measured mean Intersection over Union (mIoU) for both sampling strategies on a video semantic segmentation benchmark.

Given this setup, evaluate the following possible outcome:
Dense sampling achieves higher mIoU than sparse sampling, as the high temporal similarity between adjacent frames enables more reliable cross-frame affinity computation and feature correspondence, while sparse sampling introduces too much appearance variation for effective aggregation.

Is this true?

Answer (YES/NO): NO